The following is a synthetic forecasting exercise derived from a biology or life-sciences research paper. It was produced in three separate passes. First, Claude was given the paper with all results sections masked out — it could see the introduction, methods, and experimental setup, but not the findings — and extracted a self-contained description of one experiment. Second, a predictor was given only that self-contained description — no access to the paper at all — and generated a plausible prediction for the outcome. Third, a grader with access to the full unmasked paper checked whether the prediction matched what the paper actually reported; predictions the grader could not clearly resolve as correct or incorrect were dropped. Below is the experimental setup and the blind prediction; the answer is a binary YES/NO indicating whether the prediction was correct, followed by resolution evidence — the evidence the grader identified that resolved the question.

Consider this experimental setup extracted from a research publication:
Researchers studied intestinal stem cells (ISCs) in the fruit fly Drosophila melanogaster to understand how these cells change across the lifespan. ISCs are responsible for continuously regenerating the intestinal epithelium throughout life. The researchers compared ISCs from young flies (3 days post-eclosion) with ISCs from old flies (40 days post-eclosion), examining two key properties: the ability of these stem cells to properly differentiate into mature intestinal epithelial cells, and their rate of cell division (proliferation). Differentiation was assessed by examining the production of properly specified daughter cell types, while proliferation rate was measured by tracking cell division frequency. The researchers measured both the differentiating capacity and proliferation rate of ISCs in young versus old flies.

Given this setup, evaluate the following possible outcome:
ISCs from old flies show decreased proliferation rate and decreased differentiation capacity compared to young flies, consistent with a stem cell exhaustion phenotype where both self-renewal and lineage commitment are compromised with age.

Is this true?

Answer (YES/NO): NO